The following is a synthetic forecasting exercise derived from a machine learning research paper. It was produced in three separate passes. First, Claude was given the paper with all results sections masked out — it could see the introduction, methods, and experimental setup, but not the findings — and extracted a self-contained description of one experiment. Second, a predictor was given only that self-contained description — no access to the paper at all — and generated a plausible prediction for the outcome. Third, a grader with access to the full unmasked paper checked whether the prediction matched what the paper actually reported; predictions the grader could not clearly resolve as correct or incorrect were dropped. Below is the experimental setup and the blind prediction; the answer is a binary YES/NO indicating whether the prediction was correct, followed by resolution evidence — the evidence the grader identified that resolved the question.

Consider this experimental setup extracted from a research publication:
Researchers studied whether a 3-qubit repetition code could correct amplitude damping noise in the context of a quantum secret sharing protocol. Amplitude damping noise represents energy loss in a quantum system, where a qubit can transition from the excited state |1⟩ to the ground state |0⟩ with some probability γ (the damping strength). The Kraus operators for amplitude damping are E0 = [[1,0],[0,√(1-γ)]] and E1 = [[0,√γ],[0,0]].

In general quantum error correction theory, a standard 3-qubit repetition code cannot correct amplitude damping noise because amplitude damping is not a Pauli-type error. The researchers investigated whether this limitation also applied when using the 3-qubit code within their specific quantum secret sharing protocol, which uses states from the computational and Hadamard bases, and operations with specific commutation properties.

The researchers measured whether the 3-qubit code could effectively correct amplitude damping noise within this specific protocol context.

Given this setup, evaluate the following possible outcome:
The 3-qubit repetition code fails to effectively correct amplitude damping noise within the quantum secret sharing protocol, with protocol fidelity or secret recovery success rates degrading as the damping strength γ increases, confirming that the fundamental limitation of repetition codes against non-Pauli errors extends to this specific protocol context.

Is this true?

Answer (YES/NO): NO